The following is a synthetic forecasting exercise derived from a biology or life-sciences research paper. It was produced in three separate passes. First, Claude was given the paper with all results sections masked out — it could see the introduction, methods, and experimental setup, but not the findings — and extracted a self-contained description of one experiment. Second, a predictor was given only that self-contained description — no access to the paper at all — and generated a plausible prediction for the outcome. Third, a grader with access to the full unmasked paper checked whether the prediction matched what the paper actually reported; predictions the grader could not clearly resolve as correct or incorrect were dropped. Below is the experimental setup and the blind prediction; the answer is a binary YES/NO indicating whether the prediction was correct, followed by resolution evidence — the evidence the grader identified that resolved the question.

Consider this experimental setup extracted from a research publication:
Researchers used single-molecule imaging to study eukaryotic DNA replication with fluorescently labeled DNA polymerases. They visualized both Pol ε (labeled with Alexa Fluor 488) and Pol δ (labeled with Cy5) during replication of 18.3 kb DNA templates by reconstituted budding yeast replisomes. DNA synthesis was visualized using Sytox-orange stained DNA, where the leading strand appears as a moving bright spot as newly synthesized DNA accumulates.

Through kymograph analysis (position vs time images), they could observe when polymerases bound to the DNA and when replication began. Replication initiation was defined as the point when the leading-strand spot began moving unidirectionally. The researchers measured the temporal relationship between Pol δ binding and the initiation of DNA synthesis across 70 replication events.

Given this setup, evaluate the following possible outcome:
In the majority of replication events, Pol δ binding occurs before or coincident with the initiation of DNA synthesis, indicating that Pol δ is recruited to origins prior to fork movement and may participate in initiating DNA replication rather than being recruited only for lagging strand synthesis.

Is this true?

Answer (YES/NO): YES